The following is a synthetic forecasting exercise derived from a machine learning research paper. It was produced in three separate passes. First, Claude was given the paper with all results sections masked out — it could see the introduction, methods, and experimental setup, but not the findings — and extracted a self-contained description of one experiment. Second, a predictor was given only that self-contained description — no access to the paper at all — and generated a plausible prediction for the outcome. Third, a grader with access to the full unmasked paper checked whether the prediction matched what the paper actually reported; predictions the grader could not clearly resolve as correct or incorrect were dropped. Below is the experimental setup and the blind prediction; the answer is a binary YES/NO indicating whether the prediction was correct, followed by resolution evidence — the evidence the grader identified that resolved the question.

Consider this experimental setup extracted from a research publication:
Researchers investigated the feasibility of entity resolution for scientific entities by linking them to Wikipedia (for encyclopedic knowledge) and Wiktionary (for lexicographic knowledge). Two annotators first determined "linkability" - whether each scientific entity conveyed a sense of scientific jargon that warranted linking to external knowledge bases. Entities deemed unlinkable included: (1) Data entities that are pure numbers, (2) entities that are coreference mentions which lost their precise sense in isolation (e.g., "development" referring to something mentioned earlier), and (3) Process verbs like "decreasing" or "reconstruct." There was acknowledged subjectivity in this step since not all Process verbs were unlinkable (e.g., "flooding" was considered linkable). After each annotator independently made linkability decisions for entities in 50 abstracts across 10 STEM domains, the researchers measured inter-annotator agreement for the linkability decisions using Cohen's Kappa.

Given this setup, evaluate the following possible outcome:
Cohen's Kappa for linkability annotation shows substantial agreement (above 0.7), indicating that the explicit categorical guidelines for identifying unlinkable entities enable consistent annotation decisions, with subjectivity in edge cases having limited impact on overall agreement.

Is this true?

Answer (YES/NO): YES